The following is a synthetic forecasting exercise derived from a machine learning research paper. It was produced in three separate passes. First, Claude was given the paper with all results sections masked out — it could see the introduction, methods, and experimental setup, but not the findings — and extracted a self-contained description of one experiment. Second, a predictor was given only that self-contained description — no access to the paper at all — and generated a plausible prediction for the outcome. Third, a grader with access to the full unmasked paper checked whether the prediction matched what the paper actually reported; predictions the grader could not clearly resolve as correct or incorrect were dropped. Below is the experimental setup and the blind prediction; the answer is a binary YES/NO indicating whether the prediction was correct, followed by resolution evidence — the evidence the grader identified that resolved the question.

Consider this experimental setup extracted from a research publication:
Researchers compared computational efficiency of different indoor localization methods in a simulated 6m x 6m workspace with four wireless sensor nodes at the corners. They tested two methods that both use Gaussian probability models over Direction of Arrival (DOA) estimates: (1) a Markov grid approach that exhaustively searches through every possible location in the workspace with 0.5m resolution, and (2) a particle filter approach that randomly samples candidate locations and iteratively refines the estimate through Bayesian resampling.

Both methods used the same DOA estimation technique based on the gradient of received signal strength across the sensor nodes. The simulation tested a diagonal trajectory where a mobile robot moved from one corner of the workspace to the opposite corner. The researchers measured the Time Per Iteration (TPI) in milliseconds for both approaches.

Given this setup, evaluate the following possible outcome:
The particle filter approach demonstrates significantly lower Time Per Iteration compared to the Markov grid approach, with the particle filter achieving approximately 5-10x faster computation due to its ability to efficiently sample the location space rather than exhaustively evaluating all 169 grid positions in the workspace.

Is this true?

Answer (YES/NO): NO